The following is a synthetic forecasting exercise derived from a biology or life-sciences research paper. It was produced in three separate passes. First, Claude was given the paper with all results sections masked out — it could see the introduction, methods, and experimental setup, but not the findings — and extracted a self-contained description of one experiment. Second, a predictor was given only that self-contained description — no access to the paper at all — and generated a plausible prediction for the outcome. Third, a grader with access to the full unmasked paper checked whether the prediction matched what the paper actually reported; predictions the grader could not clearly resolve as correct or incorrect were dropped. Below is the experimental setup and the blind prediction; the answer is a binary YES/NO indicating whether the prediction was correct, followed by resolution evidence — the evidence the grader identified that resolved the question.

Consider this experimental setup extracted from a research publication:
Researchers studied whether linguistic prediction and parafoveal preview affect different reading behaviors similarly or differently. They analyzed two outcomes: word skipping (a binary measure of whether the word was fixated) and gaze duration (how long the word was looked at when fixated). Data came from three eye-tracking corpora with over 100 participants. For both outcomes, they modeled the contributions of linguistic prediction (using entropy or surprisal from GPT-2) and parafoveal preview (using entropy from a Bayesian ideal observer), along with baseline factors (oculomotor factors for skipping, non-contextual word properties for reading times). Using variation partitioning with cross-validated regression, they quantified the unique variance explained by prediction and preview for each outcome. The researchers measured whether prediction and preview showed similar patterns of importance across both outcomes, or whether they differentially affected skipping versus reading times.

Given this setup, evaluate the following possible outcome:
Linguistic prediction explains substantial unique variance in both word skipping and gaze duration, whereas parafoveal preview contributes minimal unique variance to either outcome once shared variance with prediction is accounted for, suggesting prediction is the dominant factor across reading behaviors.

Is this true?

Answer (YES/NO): NO